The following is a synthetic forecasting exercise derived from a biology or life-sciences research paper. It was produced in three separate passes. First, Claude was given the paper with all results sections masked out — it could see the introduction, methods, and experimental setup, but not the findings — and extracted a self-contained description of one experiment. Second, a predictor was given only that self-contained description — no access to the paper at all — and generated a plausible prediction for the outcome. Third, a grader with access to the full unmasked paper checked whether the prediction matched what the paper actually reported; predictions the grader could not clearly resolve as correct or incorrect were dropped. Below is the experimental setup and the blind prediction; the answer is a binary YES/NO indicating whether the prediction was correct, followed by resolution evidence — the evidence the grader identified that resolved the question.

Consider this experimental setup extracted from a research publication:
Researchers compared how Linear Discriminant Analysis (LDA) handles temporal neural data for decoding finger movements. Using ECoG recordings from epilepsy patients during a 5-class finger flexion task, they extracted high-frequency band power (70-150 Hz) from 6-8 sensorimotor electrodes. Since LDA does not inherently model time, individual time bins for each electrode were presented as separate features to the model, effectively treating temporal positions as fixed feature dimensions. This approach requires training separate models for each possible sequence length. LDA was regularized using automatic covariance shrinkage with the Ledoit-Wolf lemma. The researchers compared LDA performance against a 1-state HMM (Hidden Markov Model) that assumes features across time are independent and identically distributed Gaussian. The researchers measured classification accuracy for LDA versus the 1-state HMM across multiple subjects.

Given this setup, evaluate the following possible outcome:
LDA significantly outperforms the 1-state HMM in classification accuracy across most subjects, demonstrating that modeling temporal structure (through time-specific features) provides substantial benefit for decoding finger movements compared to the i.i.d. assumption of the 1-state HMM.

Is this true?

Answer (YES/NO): NO